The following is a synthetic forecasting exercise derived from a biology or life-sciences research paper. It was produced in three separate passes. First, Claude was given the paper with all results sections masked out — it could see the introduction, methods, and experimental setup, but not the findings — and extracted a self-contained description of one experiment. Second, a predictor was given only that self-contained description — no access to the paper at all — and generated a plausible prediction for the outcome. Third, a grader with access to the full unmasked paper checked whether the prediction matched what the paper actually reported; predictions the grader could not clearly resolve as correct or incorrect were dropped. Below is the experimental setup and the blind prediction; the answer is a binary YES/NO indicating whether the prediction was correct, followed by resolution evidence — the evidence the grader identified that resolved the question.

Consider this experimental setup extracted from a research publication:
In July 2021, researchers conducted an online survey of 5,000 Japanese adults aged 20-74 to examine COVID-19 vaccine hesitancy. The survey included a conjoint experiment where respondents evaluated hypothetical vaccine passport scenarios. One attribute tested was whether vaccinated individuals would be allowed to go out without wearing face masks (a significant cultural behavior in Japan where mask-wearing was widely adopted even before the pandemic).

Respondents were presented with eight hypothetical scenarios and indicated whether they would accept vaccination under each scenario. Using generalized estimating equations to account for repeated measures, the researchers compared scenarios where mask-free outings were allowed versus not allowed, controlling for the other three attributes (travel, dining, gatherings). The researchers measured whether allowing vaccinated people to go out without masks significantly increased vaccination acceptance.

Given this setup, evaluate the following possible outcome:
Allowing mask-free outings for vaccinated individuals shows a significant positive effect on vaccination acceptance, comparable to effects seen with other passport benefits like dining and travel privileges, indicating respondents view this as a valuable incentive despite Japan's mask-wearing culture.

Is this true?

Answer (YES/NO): YES